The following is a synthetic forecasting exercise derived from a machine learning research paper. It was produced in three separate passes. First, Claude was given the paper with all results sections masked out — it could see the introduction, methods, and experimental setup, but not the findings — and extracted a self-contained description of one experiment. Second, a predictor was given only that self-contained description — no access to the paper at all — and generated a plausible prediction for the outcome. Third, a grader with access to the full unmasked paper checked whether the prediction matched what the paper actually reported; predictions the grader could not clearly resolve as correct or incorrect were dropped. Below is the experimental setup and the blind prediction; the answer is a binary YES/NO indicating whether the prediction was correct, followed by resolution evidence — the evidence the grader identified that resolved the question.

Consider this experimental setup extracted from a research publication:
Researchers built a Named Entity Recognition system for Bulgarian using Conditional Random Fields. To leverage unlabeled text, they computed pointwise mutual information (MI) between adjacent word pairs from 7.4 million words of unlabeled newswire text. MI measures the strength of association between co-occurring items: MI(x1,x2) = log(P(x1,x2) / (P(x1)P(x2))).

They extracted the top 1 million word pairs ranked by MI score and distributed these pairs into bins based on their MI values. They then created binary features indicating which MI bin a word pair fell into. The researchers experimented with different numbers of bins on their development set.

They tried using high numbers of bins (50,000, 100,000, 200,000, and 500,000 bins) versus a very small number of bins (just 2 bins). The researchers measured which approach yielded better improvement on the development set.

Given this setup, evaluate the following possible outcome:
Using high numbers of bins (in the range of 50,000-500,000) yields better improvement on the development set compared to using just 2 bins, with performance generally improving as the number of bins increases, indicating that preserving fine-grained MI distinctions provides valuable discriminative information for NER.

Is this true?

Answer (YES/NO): NO